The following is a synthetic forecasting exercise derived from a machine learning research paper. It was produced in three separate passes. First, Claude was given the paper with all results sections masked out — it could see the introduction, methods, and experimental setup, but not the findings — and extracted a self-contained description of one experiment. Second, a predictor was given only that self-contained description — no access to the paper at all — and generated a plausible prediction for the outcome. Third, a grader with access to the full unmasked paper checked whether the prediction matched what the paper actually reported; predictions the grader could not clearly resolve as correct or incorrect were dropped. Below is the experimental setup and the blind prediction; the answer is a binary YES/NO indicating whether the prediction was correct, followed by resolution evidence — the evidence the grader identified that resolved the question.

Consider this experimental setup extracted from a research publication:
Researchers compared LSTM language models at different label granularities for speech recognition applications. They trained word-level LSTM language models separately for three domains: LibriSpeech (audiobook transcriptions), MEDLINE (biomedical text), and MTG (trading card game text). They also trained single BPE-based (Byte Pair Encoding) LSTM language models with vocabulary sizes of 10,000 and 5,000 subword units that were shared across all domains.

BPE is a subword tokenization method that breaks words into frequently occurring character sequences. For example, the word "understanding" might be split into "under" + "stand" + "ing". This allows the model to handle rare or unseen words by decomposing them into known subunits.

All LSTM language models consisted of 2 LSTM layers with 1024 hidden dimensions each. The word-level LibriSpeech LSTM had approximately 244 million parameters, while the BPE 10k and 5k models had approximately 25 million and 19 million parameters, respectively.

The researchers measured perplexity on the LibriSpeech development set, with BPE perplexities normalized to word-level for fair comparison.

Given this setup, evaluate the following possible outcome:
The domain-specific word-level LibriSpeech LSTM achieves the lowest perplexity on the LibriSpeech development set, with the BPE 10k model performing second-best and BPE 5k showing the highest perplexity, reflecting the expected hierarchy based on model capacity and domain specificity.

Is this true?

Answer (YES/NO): YES